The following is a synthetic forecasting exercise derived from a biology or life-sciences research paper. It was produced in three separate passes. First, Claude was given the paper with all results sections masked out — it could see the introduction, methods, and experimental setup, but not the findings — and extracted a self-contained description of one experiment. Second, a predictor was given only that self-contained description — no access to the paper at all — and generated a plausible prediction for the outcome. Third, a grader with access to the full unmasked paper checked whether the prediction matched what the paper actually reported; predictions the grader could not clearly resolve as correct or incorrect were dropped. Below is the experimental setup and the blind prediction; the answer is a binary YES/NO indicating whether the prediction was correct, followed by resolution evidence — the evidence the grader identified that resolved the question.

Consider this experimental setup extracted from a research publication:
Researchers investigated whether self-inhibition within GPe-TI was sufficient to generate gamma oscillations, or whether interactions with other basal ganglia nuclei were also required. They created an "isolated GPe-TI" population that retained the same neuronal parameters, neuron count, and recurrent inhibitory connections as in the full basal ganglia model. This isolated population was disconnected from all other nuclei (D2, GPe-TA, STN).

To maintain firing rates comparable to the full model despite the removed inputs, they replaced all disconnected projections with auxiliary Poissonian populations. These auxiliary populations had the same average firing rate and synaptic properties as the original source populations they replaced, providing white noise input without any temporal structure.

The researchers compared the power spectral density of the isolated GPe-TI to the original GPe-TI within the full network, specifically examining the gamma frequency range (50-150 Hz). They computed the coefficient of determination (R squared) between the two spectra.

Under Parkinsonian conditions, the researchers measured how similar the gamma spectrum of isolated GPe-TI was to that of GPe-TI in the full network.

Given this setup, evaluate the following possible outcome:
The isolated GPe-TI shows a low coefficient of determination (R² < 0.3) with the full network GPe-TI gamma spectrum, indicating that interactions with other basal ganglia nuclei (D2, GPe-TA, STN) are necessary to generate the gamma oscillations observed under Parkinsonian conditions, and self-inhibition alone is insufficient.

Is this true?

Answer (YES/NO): NO